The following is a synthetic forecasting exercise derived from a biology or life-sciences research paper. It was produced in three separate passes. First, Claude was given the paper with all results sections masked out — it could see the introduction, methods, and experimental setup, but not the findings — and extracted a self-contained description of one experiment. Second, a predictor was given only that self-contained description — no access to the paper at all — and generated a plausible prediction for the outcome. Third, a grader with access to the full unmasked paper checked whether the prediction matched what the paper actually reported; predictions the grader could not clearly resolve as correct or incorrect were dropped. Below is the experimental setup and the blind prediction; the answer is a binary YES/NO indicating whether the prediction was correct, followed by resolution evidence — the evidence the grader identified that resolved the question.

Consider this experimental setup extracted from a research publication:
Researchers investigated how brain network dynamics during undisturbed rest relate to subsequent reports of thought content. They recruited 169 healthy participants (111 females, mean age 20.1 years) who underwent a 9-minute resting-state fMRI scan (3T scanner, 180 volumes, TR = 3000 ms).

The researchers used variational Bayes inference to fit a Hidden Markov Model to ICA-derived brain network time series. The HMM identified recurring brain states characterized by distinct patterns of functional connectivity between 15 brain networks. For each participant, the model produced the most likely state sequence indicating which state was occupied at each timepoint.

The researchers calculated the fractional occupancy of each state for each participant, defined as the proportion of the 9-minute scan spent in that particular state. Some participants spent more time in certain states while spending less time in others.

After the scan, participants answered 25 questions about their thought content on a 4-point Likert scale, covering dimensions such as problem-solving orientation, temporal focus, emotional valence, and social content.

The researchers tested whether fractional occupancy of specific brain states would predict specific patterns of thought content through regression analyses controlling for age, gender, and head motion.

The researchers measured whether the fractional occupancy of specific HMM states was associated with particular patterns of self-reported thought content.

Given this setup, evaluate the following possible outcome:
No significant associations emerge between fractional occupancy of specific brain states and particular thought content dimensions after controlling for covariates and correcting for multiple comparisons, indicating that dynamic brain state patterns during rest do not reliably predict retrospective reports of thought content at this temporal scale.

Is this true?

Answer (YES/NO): NO